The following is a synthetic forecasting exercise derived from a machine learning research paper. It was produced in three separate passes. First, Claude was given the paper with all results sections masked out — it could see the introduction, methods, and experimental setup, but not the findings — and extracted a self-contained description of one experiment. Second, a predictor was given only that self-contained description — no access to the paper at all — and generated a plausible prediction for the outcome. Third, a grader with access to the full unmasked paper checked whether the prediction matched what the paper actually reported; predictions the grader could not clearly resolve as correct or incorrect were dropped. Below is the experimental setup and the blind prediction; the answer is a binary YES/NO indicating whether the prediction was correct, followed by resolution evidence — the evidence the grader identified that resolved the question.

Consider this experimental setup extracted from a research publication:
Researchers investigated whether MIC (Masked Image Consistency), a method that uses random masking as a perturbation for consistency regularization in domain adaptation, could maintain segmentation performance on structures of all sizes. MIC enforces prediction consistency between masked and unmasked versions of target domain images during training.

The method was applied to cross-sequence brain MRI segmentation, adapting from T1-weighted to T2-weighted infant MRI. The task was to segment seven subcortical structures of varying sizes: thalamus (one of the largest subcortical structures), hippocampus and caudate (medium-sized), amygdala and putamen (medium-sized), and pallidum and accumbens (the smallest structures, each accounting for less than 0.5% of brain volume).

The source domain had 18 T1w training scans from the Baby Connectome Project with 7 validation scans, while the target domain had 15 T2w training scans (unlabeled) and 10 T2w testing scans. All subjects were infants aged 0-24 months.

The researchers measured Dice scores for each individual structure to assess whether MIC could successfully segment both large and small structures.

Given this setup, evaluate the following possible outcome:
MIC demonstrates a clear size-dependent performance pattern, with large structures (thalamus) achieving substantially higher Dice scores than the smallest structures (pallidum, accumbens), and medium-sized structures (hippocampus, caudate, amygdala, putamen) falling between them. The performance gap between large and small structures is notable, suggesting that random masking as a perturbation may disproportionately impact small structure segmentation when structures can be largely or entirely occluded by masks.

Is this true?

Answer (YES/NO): NO